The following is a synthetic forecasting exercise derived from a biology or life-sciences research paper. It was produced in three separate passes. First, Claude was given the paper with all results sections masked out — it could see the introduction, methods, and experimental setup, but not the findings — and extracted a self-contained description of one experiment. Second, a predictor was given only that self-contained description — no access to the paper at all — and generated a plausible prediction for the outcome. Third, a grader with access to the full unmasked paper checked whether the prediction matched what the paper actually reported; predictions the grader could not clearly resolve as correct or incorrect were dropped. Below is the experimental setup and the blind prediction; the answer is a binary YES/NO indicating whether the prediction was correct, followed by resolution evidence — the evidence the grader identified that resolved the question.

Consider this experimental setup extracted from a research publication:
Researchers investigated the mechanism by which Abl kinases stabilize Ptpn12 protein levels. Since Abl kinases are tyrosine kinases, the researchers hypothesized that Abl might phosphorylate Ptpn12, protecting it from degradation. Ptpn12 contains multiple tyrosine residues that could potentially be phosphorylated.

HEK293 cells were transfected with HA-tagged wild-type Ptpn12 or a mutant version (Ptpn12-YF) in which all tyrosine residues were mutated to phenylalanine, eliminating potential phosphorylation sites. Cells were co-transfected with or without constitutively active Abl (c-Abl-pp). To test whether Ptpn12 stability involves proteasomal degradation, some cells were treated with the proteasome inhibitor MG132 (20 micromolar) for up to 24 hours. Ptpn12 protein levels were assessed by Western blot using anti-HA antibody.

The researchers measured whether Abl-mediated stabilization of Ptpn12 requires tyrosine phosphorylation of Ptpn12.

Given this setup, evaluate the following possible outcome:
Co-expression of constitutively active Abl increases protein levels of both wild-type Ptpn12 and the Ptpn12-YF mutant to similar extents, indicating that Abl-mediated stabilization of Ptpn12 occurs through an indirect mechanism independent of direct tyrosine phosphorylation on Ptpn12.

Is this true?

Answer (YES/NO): NO